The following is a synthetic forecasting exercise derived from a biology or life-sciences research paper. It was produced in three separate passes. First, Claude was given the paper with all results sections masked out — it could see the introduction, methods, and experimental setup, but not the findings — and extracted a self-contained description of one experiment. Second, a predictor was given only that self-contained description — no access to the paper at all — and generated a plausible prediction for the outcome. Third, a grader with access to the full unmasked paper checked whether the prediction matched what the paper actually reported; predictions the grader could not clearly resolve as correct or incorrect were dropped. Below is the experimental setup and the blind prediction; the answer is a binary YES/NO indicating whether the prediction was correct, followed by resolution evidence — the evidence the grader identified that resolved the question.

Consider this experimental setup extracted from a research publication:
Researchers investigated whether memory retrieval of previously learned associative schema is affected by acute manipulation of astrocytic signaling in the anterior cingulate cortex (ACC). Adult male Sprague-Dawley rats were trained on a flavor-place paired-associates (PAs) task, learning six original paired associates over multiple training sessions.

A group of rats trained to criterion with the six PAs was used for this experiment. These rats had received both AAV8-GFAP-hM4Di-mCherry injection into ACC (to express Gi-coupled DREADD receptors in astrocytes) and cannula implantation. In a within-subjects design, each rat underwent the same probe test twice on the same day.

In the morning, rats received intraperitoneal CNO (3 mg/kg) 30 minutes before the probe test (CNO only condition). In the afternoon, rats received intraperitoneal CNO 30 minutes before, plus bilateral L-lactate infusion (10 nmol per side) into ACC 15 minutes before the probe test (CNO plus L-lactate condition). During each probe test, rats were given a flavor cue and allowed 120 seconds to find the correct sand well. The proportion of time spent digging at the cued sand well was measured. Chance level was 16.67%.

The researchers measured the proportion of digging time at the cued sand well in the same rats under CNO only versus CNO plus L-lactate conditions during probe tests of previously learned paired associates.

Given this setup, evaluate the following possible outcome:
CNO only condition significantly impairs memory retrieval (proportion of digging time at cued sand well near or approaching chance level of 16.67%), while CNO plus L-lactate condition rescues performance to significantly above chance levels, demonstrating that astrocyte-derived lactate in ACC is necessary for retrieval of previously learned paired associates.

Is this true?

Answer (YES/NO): YES